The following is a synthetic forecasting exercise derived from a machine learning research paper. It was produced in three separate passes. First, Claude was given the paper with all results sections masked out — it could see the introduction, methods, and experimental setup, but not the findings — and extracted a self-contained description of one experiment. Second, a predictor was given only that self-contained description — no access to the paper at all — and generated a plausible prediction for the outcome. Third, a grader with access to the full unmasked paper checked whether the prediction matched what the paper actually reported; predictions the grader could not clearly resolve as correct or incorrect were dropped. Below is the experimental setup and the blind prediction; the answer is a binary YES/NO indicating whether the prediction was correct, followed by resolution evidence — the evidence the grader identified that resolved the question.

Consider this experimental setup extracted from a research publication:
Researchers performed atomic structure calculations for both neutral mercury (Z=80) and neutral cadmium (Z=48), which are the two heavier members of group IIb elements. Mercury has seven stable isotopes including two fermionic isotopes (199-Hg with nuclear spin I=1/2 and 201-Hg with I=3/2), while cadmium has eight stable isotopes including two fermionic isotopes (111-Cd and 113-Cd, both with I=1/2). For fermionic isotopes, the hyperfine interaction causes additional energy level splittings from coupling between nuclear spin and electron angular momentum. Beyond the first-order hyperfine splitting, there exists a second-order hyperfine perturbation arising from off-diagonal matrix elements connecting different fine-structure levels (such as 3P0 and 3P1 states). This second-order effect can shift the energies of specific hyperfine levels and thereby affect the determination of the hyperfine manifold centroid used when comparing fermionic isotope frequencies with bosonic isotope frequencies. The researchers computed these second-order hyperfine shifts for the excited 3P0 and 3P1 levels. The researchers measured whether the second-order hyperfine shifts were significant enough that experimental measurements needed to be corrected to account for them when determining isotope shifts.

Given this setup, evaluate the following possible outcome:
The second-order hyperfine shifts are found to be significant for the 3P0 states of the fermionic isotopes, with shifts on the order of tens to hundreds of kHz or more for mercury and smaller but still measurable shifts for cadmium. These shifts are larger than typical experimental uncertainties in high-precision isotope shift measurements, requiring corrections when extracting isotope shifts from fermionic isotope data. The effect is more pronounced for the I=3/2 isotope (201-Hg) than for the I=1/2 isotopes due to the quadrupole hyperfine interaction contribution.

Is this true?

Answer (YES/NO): NO